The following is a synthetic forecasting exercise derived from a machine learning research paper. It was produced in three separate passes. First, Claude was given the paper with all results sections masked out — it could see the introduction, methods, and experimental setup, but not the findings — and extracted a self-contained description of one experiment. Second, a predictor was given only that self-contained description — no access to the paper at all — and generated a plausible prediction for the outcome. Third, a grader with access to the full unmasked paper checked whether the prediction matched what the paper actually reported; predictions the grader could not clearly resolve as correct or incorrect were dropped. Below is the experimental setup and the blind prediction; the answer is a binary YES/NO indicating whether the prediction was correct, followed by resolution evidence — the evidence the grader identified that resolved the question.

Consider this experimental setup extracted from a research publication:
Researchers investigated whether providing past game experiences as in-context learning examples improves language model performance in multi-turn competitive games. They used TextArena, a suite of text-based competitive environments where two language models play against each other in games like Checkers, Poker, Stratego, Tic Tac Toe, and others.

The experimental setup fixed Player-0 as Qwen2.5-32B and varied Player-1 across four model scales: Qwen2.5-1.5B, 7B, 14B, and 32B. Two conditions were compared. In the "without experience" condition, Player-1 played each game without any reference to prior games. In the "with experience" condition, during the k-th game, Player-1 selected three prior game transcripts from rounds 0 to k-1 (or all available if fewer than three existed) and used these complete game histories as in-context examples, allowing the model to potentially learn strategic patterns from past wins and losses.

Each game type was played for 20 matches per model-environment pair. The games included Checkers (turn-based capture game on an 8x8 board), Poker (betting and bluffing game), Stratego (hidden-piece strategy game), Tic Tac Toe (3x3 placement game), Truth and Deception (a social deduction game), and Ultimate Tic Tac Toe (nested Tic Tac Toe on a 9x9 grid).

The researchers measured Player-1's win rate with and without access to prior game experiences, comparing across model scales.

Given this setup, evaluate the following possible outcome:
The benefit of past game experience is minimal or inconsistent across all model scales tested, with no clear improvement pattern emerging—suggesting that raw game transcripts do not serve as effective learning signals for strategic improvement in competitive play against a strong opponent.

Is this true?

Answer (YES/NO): NO